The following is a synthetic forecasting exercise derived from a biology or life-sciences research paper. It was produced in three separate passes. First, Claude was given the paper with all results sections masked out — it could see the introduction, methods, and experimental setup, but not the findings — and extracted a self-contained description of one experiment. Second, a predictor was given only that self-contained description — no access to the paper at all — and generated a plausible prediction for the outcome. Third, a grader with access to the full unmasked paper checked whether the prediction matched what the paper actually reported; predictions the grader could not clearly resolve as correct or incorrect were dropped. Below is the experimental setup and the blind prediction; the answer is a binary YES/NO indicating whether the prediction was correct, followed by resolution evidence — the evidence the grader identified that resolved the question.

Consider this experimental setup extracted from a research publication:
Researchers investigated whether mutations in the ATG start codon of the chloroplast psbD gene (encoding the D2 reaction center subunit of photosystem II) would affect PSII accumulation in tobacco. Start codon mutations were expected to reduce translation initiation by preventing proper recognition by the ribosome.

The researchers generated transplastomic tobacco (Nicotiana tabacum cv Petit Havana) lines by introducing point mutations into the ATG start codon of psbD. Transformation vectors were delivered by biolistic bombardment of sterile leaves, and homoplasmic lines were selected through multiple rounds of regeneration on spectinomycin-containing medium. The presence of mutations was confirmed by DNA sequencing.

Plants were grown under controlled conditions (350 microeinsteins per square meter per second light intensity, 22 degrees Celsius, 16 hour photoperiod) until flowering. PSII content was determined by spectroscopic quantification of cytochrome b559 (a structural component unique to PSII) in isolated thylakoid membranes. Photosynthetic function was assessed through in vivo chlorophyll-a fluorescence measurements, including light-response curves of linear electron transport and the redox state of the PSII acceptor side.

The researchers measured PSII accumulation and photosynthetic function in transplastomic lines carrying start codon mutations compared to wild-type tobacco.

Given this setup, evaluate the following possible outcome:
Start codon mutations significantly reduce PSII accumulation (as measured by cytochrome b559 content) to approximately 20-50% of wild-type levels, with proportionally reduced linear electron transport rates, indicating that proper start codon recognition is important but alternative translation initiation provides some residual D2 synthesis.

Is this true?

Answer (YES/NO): NO